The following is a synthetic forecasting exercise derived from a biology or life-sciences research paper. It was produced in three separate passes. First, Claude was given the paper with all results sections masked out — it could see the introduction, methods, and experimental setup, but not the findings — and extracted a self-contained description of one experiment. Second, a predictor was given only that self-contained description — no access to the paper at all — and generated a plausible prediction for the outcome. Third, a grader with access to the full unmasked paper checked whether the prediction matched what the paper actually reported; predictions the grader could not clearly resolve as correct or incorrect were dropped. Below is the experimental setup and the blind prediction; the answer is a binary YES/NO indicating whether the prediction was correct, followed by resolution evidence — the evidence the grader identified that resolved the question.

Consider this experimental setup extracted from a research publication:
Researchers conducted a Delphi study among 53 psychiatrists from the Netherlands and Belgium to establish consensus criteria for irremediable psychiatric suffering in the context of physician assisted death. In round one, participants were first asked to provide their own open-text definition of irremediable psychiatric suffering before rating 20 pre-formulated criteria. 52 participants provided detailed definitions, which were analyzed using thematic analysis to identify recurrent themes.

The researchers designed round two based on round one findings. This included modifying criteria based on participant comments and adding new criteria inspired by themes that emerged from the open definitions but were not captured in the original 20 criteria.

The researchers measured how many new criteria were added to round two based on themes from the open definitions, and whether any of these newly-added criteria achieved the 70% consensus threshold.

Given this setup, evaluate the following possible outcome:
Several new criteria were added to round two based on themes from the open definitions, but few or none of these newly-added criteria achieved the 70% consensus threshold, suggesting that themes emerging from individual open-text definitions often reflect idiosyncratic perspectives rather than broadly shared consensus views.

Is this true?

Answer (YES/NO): NO